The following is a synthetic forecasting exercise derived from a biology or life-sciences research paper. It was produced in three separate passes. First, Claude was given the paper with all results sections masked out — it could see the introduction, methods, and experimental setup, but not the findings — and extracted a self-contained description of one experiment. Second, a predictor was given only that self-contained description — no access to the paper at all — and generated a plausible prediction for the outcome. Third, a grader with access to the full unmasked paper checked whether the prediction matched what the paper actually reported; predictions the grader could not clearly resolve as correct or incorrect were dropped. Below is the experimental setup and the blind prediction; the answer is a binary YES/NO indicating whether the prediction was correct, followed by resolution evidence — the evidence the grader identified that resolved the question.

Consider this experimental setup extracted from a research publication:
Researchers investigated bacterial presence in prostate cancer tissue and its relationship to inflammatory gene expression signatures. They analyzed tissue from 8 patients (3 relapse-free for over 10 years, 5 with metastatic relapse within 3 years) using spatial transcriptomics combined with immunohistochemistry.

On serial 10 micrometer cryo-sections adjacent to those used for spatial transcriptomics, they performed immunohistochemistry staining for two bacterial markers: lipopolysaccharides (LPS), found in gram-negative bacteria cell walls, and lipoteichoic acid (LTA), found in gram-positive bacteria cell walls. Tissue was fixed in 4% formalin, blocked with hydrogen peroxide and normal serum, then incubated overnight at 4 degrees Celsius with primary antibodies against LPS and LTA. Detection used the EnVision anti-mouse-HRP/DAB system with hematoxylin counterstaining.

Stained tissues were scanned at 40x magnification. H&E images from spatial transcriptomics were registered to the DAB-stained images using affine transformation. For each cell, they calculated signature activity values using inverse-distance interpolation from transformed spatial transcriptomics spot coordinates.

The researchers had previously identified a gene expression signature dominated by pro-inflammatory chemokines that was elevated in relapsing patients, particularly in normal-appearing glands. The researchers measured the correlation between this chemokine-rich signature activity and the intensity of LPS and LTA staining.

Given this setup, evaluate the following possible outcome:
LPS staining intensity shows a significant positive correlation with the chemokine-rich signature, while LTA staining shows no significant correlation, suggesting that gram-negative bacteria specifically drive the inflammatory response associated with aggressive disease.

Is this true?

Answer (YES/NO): NO